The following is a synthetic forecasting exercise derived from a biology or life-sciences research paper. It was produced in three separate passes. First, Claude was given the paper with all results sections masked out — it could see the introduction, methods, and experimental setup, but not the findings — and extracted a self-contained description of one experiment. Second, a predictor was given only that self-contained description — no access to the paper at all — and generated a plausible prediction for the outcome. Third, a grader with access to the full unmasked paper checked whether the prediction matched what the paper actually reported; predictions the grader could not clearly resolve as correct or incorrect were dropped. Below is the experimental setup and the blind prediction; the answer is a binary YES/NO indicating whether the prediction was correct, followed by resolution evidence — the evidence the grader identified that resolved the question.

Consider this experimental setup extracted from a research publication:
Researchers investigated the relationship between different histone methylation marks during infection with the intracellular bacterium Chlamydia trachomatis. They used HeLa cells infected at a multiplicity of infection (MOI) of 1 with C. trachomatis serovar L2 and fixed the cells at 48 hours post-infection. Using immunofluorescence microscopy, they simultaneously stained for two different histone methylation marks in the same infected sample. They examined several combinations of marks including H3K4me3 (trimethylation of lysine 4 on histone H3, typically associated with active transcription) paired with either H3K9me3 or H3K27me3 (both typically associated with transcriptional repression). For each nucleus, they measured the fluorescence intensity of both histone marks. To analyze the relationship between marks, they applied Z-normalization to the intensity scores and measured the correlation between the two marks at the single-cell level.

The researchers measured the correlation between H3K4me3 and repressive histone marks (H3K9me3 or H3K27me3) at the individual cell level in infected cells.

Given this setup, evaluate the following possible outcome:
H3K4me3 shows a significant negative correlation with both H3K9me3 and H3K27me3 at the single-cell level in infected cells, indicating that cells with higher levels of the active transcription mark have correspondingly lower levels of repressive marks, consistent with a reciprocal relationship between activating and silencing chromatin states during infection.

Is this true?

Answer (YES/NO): NO